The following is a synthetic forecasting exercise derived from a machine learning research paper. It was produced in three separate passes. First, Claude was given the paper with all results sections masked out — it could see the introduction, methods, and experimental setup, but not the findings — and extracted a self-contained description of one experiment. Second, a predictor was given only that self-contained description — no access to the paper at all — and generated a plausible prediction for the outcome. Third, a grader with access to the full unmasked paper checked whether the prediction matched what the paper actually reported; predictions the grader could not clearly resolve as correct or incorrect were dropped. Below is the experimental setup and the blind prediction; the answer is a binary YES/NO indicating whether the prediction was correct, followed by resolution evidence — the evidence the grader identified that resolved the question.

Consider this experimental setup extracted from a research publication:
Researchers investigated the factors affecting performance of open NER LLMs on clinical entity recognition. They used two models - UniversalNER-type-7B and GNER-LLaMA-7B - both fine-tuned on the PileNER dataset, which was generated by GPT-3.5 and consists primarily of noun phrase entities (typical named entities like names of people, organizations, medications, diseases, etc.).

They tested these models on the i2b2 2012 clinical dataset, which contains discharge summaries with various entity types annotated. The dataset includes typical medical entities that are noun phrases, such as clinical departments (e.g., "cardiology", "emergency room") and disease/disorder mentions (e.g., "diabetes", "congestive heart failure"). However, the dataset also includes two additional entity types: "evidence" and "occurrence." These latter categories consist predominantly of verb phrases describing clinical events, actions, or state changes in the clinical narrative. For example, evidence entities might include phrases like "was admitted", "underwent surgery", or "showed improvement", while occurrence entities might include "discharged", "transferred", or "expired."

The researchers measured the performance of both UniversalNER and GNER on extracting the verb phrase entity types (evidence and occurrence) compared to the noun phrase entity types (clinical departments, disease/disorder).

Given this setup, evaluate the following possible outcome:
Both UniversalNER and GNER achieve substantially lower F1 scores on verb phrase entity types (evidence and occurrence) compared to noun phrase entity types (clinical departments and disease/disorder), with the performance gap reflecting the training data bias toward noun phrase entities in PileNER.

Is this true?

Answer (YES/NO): YES